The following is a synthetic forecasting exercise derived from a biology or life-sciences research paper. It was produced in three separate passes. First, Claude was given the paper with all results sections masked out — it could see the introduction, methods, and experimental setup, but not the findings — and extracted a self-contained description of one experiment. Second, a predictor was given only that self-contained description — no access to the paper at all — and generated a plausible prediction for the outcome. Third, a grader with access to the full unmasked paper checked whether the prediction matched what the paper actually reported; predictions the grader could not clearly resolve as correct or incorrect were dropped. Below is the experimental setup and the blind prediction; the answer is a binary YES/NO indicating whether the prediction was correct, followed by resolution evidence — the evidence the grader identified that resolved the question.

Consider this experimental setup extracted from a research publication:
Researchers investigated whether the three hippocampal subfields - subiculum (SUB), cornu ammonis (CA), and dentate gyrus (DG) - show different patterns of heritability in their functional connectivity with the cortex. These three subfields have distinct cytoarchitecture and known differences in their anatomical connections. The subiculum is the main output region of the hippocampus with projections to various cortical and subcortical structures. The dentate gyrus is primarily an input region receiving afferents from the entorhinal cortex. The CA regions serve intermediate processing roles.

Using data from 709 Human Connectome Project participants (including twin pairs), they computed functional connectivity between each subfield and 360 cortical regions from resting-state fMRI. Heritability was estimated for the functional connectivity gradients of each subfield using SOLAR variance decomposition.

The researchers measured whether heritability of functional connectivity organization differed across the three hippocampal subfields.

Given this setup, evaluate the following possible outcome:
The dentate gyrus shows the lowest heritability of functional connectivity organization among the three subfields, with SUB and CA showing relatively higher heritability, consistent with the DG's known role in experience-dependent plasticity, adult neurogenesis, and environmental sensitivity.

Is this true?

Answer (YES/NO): YES